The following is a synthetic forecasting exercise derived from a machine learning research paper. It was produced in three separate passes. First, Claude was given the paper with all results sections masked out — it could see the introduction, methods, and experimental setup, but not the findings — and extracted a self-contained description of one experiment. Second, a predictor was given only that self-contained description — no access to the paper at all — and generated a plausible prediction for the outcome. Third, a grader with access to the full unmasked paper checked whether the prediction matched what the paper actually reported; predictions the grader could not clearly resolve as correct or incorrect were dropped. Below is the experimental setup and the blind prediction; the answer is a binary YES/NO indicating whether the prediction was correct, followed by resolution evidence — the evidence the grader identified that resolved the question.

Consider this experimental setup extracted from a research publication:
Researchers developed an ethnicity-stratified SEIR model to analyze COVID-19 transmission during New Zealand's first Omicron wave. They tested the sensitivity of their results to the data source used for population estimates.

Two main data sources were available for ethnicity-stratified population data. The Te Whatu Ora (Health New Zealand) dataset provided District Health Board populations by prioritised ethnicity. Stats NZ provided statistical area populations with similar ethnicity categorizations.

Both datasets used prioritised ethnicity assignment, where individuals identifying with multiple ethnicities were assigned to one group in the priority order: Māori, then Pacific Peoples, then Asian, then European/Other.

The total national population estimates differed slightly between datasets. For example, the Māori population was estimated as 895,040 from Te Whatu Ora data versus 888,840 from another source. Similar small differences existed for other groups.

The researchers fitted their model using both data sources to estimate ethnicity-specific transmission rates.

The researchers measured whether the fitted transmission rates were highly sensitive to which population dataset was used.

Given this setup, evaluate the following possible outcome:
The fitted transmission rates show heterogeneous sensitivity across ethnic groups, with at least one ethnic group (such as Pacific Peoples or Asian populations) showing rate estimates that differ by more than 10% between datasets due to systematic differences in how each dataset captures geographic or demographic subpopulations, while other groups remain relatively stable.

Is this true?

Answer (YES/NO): NO